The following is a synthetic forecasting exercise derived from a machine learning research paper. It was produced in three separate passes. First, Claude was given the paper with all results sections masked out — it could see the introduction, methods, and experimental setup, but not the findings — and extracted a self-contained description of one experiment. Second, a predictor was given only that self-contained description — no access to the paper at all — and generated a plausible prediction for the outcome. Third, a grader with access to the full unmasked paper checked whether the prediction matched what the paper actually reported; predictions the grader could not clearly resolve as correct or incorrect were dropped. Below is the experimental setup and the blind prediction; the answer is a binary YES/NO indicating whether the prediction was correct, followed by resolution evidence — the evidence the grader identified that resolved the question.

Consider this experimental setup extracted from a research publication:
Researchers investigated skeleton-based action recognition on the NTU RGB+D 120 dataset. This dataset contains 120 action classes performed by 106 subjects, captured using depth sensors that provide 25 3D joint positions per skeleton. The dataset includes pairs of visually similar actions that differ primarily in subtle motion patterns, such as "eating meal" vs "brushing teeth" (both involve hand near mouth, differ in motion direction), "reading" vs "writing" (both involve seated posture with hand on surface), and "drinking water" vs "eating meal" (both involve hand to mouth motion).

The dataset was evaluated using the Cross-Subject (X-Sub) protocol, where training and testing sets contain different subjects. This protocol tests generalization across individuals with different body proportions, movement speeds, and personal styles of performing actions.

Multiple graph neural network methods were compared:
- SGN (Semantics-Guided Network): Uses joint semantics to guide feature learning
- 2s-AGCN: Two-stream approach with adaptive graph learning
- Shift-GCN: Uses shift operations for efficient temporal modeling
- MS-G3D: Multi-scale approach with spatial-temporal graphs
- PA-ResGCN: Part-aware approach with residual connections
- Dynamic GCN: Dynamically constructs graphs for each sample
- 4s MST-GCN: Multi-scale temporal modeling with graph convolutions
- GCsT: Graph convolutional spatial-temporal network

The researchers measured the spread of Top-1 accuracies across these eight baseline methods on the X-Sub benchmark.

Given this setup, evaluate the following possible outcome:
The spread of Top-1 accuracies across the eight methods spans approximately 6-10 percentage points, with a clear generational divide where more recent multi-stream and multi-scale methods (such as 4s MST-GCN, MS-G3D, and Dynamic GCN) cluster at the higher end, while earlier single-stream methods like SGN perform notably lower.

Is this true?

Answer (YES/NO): YES